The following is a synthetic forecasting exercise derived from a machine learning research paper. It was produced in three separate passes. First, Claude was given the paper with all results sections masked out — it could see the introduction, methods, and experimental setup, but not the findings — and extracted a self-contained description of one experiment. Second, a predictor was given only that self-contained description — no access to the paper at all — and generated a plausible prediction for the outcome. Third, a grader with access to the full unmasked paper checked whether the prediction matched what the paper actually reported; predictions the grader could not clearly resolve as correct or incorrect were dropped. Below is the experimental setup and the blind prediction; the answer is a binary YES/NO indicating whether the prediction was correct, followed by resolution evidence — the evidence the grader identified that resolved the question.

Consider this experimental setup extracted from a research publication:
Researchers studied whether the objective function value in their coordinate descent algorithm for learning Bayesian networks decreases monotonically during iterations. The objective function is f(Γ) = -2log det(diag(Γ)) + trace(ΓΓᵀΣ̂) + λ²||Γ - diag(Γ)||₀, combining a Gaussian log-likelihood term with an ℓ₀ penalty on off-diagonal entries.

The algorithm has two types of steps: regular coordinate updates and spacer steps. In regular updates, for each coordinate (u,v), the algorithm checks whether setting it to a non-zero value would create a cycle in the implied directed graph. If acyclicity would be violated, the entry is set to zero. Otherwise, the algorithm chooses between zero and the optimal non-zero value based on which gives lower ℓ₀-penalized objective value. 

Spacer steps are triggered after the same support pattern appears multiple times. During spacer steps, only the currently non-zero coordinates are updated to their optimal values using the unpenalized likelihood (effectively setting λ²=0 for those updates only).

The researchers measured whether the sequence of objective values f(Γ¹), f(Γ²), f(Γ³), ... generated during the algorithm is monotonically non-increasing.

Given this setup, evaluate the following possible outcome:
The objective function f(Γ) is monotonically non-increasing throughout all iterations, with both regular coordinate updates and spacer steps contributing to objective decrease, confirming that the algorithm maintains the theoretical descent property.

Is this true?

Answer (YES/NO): YES